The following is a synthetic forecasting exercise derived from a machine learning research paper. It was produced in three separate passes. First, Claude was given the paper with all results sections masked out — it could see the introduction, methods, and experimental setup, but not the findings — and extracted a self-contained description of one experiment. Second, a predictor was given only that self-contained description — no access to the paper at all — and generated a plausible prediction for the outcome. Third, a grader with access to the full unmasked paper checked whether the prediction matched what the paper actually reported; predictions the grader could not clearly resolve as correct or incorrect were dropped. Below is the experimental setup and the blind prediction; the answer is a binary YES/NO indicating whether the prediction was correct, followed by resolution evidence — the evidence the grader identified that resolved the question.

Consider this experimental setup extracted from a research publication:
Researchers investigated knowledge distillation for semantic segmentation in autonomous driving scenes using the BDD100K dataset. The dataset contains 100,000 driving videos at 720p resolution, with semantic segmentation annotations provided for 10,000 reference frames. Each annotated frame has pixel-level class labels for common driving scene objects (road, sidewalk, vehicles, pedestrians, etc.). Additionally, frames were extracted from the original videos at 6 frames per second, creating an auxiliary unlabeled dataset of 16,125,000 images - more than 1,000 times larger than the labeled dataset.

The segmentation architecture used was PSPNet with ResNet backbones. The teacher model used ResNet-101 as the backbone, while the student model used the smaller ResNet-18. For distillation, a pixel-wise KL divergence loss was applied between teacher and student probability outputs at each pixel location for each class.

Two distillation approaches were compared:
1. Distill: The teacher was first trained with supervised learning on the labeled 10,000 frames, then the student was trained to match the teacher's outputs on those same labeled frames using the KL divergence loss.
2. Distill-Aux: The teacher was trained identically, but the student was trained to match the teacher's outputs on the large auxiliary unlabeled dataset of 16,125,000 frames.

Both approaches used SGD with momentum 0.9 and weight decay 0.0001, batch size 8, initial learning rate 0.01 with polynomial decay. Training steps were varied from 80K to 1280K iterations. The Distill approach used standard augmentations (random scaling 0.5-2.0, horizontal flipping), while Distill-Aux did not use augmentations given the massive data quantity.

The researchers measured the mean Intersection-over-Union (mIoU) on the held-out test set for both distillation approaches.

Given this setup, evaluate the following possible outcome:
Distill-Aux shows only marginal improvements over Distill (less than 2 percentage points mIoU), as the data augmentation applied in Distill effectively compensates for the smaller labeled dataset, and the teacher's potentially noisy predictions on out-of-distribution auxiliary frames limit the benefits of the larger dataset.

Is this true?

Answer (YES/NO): NO